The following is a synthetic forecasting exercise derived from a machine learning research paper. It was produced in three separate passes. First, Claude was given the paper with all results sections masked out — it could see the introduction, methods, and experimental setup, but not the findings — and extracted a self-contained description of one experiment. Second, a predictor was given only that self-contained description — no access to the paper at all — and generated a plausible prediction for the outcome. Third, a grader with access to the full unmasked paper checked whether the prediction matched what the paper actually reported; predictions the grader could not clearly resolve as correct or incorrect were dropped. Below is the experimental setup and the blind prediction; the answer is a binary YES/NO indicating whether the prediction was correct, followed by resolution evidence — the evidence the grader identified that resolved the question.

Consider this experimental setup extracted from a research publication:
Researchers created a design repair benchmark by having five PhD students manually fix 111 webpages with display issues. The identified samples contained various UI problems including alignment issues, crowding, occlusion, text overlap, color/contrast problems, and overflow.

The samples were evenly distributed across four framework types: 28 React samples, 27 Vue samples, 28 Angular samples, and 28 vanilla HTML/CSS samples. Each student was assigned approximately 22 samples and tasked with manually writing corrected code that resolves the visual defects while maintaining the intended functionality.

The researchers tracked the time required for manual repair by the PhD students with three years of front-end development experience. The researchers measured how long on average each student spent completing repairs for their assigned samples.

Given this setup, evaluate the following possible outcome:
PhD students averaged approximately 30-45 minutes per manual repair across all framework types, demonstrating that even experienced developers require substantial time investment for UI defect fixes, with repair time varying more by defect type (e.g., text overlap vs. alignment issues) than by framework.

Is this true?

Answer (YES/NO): NO